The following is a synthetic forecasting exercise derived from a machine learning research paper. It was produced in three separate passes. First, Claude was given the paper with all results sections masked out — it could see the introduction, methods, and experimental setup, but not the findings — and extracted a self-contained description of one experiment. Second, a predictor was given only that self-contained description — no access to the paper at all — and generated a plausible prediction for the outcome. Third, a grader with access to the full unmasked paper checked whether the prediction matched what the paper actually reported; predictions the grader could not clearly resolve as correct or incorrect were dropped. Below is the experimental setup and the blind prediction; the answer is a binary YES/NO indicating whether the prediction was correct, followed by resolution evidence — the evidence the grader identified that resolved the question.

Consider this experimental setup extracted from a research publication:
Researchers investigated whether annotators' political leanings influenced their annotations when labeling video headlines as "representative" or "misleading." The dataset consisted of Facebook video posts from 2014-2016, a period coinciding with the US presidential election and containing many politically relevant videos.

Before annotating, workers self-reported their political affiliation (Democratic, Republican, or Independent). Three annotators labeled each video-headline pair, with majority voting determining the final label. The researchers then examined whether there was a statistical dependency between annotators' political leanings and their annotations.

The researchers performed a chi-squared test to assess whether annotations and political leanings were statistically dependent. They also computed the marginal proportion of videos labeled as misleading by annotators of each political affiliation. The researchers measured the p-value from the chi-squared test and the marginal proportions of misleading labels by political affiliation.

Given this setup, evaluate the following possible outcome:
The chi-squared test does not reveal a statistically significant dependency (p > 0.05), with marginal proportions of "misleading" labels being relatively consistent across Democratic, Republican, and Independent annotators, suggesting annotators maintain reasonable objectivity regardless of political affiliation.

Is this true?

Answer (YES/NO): YES